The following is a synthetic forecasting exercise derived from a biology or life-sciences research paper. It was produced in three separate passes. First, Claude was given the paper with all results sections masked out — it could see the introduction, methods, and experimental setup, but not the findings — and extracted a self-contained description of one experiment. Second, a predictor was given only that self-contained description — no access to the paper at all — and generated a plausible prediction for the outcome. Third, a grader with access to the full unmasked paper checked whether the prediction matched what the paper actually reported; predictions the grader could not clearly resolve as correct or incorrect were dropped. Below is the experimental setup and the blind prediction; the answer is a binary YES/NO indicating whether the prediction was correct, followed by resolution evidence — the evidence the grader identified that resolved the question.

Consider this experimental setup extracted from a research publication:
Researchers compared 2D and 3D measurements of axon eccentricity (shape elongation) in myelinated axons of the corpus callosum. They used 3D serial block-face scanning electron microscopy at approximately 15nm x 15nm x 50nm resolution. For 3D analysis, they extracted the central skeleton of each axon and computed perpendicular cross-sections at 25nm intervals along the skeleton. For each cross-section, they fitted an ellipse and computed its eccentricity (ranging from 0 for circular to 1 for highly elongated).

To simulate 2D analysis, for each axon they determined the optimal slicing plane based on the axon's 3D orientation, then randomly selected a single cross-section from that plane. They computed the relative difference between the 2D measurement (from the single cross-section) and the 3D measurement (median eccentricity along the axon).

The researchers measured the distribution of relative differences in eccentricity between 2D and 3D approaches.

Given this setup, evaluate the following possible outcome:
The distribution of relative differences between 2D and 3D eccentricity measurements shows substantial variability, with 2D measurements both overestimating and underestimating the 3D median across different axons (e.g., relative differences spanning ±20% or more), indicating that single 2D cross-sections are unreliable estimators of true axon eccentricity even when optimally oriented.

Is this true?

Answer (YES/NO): YES